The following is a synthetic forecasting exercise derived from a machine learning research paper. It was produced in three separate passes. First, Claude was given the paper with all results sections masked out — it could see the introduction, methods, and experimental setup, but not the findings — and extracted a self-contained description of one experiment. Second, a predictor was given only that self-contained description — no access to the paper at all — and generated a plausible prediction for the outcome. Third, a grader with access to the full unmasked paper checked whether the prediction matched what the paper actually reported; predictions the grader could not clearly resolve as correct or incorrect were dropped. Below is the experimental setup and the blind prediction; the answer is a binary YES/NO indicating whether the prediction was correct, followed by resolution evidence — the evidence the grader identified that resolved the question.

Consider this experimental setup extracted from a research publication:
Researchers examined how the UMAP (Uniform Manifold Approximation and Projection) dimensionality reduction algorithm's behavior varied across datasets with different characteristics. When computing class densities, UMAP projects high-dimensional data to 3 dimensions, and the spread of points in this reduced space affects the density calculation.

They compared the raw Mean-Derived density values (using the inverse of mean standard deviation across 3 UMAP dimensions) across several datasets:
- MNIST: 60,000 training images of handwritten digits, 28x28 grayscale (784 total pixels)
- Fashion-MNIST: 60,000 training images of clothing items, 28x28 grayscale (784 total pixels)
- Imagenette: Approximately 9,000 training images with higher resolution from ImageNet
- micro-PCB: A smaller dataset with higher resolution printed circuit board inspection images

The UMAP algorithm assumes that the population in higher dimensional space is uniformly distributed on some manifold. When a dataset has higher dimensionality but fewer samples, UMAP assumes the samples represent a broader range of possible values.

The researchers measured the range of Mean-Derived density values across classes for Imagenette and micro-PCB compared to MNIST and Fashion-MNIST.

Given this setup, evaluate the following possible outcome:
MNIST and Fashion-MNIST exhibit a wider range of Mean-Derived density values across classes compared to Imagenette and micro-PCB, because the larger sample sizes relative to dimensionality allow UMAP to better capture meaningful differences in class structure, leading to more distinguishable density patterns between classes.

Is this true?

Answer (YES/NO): YES